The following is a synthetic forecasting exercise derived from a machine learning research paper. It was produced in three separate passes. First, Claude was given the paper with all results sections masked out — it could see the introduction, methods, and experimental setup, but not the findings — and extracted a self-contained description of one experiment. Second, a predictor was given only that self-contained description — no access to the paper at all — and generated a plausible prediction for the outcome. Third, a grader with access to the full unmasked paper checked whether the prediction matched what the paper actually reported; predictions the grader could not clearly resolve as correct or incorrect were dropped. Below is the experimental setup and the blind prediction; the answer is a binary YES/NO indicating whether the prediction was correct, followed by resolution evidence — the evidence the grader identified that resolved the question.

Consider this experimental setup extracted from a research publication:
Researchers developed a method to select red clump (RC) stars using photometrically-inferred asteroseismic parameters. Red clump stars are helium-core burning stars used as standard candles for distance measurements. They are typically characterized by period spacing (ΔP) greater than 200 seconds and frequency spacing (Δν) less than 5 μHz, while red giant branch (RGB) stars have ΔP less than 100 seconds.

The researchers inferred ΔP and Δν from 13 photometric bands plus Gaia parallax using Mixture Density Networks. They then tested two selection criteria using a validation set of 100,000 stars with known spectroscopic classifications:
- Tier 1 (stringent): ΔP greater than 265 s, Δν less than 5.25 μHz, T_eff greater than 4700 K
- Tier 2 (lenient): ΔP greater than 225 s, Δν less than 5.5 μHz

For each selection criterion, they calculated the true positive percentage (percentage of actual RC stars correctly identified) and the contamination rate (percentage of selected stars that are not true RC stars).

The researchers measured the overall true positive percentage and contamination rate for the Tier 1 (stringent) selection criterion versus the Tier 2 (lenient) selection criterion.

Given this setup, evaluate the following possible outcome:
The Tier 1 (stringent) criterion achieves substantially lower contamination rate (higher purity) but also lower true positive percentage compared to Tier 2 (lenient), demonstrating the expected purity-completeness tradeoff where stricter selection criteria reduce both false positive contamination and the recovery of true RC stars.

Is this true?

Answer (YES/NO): YES